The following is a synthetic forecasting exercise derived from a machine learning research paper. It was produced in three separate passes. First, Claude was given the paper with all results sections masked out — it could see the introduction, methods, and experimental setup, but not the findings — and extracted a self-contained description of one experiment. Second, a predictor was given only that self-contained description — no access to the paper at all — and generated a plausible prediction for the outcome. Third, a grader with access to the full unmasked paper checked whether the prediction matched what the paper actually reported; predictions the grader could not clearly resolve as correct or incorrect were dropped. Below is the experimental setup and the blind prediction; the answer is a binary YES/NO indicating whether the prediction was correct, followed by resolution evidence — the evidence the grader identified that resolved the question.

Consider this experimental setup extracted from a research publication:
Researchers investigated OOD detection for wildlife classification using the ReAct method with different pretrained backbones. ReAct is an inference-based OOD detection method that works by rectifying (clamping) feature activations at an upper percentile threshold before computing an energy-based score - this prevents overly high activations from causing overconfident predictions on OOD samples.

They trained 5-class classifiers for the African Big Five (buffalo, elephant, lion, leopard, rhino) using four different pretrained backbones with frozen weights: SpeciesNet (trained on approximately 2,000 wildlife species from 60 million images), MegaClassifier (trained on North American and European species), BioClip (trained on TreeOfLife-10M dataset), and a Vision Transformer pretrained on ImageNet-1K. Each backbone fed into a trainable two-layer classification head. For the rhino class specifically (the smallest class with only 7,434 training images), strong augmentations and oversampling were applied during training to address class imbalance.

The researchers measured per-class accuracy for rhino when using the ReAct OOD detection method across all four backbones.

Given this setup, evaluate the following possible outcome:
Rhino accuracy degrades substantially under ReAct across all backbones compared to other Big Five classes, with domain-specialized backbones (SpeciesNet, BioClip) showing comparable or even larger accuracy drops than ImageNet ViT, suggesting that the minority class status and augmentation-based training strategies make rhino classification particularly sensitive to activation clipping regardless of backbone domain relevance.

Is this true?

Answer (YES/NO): NO